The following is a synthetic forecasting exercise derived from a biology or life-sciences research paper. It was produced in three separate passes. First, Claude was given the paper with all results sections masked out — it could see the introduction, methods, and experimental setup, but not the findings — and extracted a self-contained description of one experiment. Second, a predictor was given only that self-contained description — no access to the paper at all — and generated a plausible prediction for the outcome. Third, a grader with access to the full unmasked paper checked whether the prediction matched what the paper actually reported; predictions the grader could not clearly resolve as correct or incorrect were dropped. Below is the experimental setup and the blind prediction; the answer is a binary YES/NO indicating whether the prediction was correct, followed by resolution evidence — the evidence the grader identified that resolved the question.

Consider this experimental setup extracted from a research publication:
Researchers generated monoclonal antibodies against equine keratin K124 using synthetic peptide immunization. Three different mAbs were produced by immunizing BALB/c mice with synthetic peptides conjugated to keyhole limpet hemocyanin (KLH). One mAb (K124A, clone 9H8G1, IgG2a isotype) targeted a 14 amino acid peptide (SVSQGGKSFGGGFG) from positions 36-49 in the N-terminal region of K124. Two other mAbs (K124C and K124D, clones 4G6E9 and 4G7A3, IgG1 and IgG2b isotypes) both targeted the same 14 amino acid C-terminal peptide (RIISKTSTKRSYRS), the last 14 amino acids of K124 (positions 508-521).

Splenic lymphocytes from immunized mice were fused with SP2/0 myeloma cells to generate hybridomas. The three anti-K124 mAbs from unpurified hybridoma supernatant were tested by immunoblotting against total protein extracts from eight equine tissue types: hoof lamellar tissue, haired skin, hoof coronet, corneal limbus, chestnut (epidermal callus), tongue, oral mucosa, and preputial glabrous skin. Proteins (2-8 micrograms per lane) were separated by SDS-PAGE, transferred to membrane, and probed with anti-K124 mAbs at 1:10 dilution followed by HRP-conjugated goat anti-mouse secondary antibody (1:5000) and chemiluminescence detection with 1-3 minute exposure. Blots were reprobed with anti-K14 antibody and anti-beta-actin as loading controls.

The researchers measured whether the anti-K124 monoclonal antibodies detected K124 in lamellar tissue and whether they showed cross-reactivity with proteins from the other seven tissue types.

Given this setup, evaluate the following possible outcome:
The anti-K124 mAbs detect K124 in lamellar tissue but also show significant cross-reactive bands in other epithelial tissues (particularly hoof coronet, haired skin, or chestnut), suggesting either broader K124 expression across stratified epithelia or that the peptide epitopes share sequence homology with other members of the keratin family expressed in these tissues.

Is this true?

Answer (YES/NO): NO